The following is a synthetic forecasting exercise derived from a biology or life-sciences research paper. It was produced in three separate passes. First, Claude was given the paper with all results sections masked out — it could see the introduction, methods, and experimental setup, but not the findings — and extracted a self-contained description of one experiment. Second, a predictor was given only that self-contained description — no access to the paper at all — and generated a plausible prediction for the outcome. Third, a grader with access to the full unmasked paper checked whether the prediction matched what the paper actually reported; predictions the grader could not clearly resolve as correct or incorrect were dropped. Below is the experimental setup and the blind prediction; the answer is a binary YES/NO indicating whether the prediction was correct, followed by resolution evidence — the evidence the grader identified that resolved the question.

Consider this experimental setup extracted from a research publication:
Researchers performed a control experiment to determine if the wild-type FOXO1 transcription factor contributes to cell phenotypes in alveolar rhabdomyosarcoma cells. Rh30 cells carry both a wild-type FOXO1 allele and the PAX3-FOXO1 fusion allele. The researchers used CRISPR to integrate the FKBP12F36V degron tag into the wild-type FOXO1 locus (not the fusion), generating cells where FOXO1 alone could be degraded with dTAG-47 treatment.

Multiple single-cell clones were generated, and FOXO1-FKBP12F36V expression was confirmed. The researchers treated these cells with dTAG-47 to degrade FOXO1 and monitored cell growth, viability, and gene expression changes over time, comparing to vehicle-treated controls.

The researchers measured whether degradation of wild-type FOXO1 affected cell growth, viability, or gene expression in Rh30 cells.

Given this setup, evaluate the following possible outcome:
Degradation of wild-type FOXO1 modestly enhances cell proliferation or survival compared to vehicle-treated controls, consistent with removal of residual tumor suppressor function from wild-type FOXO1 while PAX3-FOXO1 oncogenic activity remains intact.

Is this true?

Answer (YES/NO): NO